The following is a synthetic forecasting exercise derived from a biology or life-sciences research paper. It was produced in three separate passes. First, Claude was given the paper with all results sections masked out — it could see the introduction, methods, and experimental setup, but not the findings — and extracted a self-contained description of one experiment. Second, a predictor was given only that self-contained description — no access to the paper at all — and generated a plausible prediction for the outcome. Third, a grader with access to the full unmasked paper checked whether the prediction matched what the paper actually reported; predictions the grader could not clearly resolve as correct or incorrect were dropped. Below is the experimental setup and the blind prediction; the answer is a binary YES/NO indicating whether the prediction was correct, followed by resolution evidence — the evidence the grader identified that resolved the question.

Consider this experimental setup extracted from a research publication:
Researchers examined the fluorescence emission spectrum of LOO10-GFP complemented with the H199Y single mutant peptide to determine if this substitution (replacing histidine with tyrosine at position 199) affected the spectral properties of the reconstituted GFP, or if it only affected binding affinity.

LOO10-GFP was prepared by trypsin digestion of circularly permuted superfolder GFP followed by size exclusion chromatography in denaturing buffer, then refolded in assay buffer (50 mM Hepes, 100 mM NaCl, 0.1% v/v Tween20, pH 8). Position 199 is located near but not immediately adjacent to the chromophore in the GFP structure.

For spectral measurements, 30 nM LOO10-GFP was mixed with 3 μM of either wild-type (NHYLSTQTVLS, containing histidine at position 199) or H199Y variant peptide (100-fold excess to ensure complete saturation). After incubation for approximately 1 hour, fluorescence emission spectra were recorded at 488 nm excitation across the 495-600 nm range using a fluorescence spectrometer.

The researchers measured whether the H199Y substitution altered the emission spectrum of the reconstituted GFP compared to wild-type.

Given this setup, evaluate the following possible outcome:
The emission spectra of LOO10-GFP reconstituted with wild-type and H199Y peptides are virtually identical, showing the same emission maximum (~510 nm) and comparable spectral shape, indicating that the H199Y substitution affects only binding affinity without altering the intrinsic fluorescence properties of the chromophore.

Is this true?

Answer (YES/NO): YES